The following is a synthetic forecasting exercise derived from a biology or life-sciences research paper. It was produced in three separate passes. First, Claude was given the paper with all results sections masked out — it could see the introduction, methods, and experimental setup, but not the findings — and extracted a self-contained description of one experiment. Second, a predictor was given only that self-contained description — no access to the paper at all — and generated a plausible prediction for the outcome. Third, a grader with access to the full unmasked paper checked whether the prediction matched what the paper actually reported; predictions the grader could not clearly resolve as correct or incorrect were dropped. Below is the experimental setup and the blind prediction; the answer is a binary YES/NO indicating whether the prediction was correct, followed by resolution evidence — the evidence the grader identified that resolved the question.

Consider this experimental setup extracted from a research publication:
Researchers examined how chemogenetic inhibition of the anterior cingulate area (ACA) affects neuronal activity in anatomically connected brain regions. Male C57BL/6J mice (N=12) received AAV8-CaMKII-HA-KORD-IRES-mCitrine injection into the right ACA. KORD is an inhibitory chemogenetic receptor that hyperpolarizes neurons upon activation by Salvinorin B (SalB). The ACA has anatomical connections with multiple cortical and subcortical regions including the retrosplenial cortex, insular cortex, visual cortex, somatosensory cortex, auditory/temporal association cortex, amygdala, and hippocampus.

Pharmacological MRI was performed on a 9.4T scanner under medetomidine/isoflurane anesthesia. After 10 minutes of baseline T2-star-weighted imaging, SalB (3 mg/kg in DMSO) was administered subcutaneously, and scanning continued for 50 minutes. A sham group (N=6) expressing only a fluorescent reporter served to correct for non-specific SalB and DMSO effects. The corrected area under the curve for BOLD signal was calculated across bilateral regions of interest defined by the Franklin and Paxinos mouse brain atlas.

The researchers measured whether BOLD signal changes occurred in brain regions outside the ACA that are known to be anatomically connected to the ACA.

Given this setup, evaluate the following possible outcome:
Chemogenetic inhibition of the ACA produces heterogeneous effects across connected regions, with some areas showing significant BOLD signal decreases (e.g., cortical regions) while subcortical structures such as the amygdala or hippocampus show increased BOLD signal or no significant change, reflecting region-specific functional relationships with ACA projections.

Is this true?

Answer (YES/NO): YES